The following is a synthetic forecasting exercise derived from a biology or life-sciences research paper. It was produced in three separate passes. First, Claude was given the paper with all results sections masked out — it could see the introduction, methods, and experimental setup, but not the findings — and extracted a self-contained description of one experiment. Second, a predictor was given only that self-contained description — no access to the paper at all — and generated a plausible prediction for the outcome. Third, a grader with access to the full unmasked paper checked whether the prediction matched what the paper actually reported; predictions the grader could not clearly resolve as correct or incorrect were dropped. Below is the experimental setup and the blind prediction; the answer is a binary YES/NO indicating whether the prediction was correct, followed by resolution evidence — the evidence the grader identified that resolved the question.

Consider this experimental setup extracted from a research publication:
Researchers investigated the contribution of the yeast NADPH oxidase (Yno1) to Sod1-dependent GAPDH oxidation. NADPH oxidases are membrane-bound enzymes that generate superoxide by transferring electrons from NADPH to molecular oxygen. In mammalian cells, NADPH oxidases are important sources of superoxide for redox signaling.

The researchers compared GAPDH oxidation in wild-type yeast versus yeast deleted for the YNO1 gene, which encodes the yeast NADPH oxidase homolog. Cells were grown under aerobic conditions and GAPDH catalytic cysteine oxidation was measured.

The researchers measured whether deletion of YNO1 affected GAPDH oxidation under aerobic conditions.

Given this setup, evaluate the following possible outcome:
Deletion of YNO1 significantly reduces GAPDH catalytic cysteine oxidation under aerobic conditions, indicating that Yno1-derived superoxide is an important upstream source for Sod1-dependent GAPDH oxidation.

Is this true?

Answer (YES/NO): YES